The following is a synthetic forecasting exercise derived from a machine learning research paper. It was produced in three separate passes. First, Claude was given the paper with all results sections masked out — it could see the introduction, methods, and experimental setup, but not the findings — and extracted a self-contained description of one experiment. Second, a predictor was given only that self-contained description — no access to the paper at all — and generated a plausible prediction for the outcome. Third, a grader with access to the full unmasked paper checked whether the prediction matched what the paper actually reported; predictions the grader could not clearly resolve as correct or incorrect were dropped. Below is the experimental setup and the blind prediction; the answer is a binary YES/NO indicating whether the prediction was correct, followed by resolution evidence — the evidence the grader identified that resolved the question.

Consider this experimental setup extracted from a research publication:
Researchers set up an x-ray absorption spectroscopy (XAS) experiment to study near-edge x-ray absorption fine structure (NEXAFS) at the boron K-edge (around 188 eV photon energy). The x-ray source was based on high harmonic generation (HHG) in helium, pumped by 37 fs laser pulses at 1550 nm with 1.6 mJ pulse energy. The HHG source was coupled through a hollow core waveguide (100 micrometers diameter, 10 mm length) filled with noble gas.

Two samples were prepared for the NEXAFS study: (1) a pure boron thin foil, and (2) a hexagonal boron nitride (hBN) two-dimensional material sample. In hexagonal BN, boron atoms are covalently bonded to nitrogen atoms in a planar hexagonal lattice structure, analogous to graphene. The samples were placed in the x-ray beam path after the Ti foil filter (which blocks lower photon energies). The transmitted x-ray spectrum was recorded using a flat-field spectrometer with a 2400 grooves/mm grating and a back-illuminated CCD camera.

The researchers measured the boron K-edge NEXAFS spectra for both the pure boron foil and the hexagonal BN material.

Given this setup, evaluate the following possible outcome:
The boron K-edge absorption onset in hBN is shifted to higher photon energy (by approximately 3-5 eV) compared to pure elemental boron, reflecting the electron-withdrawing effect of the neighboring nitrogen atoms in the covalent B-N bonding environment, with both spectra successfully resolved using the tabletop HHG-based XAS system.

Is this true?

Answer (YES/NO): NO